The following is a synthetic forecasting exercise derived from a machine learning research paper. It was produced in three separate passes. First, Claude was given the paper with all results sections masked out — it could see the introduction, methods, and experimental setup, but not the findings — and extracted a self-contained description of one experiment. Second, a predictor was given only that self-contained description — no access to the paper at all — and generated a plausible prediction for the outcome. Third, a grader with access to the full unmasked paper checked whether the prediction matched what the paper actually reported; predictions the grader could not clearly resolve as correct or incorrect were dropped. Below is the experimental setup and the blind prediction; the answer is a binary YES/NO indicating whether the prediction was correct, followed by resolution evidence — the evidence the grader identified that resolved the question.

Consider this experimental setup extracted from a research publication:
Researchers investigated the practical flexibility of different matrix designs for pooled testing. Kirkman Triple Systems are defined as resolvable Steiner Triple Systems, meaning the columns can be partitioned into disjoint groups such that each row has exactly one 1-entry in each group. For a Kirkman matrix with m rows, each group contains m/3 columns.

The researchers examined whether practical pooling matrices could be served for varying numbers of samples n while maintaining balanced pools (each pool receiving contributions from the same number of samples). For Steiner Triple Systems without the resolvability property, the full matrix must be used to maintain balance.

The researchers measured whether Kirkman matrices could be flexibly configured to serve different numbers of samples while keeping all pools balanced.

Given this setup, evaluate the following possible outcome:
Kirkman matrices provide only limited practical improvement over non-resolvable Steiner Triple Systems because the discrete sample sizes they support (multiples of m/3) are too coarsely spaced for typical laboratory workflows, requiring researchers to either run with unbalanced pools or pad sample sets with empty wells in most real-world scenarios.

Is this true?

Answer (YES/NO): NO